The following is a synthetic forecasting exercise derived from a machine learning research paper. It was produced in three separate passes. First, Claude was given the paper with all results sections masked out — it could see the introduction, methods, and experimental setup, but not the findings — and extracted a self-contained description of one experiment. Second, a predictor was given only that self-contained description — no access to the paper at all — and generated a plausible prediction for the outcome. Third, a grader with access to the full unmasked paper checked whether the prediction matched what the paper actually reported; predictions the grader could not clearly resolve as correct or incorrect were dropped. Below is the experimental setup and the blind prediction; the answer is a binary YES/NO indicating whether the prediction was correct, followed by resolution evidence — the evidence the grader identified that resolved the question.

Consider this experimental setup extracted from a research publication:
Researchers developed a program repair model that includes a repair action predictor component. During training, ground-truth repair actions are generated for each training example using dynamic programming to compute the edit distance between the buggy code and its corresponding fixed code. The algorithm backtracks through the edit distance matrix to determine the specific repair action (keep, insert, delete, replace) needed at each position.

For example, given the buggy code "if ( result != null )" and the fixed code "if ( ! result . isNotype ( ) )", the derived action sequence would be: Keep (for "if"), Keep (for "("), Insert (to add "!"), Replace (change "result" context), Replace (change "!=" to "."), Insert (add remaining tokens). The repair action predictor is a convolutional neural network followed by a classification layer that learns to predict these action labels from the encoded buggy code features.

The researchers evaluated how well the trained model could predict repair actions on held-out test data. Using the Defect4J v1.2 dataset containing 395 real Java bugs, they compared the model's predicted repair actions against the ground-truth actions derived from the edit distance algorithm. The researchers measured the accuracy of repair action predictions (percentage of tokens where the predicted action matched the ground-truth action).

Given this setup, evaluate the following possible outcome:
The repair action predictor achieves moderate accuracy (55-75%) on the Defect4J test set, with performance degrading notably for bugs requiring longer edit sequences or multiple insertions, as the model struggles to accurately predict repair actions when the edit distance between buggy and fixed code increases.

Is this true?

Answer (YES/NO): NO